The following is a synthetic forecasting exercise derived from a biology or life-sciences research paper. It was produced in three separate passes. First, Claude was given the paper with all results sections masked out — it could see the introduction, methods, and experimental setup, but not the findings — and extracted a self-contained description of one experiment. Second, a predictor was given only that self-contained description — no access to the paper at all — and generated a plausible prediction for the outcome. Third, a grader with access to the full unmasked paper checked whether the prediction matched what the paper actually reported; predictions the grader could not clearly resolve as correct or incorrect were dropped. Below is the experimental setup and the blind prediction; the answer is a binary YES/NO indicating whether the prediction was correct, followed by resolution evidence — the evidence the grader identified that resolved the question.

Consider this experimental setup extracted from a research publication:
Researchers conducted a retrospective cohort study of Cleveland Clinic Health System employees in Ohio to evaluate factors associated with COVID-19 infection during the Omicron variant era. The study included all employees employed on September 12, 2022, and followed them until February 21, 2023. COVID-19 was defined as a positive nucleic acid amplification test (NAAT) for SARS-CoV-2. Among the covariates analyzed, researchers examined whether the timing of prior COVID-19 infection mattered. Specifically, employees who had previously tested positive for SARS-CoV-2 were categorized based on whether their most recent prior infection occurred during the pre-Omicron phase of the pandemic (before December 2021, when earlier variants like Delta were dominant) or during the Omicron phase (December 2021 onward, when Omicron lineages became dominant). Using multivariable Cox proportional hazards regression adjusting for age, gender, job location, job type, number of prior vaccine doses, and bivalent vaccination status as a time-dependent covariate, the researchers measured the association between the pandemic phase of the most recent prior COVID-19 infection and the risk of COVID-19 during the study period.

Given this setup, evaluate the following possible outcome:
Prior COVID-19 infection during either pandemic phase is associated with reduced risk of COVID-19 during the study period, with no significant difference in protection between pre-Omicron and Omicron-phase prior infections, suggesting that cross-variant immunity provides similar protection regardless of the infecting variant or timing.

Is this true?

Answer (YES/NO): NO